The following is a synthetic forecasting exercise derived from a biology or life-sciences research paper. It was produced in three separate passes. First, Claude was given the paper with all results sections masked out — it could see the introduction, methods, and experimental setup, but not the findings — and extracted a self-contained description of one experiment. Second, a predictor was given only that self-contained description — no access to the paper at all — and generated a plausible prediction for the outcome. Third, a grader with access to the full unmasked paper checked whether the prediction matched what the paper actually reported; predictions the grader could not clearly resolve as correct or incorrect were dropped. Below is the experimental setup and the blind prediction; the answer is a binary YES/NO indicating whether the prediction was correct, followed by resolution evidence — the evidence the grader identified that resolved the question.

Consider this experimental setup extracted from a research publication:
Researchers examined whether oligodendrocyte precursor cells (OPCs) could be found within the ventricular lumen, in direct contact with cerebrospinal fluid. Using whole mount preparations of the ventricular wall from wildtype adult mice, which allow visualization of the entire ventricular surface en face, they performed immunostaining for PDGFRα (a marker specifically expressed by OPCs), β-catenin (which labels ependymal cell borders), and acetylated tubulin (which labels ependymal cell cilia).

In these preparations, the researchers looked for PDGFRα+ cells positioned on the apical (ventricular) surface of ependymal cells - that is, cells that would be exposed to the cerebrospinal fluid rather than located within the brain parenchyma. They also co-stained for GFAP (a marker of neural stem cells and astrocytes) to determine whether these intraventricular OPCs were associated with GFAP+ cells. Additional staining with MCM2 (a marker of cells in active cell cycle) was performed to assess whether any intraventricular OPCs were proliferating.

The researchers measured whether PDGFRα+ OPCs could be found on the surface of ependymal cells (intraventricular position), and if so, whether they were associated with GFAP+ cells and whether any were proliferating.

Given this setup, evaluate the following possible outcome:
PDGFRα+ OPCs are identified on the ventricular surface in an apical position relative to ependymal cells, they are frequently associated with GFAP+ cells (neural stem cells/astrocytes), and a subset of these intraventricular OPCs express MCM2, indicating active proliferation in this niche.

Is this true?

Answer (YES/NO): YES